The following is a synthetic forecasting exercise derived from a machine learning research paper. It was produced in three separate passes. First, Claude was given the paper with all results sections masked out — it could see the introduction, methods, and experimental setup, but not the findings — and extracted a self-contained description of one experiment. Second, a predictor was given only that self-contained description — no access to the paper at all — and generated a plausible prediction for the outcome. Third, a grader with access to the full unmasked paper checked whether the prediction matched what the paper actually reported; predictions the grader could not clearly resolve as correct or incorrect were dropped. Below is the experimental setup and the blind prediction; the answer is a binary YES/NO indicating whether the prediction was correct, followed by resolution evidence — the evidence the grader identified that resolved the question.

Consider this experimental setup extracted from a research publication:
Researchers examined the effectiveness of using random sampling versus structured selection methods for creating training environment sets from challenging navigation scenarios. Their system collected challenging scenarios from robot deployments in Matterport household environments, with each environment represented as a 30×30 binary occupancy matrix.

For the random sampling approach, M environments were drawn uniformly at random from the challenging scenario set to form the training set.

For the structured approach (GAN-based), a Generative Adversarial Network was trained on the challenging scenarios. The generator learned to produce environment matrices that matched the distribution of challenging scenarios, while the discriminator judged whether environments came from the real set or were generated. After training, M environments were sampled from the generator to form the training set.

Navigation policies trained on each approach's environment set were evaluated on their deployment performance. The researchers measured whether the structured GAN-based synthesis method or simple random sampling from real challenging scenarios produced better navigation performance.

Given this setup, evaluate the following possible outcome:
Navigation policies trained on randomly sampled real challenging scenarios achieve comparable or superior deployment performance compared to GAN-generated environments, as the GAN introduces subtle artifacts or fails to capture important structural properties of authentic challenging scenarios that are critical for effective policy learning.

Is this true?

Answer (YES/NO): NO